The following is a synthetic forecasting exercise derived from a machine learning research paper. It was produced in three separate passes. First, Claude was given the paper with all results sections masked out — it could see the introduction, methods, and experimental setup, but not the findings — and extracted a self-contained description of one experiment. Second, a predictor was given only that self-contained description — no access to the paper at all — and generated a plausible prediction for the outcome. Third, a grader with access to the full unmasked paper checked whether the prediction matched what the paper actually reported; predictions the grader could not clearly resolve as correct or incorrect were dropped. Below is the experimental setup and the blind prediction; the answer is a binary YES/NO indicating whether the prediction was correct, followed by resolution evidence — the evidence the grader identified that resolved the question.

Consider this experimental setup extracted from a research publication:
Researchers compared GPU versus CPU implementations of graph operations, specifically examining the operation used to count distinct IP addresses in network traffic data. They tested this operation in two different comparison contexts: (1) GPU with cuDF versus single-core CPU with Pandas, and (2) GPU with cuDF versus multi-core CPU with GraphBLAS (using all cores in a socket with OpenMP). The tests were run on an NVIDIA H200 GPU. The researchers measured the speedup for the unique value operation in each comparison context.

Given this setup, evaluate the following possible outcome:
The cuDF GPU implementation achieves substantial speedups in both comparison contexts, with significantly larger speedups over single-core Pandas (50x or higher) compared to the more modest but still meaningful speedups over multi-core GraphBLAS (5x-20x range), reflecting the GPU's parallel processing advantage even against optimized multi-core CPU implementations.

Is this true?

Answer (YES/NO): NO